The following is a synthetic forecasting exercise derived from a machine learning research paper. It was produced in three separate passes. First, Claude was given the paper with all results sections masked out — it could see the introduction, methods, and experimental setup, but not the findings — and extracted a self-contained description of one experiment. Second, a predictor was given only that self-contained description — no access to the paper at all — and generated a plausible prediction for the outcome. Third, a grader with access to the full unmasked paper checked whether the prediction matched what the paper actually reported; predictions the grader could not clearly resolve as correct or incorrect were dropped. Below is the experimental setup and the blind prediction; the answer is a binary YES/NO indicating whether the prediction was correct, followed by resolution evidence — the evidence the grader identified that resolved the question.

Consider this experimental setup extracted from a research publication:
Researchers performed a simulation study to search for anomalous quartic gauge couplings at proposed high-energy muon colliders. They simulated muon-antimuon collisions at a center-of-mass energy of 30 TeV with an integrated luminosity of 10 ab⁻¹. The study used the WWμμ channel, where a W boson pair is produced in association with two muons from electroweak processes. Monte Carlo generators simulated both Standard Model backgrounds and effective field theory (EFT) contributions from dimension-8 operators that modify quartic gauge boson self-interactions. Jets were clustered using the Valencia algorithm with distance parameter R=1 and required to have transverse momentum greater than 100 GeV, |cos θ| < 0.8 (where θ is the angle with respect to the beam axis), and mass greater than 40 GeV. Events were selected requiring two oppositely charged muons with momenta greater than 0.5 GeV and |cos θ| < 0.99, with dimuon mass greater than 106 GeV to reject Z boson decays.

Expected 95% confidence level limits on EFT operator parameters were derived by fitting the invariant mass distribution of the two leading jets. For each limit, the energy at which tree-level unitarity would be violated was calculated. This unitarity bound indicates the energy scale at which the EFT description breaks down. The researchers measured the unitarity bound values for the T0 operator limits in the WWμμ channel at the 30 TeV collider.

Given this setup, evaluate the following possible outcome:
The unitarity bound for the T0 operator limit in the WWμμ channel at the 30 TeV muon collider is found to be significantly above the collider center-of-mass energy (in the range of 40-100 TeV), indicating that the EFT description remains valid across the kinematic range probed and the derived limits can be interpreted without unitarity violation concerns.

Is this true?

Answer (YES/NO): NO